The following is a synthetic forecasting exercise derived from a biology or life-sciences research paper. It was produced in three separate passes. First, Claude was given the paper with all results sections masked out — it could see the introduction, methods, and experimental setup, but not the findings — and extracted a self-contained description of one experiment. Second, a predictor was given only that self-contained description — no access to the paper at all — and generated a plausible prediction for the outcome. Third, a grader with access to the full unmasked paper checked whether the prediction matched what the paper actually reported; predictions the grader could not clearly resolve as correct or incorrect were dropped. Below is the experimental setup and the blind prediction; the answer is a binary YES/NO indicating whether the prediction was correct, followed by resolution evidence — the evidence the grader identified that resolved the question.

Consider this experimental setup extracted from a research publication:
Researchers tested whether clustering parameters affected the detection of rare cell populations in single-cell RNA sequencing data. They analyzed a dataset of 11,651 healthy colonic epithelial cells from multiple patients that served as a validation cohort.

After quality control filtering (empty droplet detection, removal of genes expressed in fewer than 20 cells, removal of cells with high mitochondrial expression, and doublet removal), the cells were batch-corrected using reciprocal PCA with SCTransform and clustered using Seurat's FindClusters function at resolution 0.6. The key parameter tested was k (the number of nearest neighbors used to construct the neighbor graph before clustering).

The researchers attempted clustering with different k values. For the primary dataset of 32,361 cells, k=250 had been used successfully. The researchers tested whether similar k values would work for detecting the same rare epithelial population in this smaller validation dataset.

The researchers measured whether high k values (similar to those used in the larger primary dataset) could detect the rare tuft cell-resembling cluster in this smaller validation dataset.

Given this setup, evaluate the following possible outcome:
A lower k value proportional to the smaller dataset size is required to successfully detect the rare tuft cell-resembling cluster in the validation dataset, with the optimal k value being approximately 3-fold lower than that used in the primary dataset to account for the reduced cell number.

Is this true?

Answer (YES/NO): NO